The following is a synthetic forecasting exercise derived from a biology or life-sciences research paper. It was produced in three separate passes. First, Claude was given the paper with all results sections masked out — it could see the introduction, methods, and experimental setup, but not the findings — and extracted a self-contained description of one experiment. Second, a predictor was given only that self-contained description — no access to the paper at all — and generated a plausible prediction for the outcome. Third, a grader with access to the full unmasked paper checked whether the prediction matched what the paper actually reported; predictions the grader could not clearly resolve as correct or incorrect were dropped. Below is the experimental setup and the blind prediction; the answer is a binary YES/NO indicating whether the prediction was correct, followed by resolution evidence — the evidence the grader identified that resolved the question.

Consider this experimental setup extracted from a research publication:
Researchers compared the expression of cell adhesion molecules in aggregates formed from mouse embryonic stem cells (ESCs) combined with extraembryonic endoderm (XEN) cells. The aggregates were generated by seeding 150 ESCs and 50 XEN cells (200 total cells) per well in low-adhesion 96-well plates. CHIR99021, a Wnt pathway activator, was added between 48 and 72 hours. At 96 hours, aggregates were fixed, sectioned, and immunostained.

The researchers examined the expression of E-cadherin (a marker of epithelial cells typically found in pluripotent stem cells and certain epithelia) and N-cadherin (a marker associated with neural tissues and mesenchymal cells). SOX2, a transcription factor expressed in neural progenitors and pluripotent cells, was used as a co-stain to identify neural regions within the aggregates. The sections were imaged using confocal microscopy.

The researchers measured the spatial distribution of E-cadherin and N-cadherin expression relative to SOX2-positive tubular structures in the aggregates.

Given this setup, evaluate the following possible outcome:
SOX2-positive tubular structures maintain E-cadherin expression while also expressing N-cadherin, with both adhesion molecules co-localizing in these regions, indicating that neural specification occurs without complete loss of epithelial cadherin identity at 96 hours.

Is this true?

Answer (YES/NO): NO